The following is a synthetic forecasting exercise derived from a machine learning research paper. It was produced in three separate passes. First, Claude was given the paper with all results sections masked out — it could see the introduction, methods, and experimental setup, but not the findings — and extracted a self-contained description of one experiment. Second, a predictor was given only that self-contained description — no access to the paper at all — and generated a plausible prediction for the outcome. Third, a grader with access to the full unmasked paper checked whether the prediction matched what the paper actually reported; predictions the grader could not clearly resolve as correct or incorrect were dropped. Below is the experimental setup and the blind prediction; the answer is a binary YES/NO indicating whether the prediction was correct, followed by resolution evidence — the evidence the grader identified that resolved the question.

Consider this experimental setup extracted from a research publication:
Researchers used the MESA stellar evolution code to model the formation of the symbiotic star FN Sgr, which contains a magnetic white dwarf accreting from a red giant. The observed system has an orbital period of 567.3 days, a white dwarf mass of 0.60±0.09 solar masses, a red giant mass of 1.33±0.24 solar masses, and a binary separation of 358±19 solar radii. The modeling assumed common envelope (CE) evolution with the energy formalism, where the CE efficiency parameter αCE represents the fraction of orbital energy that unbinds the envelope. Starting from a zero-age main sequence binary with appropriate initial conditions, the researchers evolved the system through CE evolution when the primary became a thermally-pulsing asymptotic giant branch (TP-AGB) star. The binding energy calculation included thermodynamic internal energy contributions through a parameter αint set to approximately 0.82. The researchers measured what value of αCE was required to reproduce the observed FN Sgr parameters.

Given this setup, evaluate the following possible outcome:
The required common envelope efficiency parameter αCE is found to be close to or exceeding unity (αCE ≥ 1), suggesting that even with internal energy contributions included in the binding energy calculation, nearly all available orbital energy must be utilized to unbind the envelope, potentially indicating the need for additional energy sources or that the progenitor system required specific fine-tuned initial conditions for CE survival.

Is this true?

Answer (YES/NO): NO